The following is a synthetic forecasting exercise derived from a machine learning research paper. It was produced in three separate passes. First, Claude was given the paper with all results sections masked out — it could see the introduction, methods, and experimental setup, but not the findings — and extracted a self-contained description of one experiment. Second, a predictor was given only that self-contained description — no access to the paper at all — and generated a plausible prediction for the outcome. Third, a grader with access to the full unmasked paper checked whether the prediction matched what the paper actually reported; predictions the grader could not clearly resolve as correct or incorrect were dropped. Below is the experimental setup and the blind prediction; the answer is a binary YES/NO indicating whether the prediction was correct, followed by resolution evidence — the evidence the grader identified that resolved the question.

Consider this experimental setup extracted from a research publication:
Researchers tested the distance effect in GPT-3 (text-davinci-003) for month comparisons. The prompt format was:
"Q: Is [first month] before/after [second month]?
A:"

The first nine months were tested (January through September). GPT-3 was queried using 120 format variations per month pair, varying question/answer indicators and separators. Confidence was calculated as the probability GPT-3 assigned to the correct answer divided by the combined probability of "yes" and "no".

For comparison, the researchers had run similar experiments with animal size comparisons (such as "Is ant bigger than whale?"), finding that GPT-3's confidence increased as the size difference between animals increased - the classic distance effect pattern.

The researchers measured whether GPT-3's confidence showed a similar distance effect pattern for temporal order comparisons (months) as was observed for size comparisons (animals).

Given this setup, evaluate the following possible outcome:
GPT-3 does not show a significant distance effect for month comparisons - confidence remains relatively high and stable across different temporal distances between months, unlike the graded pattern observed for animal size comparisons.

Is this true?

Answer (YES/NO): NO